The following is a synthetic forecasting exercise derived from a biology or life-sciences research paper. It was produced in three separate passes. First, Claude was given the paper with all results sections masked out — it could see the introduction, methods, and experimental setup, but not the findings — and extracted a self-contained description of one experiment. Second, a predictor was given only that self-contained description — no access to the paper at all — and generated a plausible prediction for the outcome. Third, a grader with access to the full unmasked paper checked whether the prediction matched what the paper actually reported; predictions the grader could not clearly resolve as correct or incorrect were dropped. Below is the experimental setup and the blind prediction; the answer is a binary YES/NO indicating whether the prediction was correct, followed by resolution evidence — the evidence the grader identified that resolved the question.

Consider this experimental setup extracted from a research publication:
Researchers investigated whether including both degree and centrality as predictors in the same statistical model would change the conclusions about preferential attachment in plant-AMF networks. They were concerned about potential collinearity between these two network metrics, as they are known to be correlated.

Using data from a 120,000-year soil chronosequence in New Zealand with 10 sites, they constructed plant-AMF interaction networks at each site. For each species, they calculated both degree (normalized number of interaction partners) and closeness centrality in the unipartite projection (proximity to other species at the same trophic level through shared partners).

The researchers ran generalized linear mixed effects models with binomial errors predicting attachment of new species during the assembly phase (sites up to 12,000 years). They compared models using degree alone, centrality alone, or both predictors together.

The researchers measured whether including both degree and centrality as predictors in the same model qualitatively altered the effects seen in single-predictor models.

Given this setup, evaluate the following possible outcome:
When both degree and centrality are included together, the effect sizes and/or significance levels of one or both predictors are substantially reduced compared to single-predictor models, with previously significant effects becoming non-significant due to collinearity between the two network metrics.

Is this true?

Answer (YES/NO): NO